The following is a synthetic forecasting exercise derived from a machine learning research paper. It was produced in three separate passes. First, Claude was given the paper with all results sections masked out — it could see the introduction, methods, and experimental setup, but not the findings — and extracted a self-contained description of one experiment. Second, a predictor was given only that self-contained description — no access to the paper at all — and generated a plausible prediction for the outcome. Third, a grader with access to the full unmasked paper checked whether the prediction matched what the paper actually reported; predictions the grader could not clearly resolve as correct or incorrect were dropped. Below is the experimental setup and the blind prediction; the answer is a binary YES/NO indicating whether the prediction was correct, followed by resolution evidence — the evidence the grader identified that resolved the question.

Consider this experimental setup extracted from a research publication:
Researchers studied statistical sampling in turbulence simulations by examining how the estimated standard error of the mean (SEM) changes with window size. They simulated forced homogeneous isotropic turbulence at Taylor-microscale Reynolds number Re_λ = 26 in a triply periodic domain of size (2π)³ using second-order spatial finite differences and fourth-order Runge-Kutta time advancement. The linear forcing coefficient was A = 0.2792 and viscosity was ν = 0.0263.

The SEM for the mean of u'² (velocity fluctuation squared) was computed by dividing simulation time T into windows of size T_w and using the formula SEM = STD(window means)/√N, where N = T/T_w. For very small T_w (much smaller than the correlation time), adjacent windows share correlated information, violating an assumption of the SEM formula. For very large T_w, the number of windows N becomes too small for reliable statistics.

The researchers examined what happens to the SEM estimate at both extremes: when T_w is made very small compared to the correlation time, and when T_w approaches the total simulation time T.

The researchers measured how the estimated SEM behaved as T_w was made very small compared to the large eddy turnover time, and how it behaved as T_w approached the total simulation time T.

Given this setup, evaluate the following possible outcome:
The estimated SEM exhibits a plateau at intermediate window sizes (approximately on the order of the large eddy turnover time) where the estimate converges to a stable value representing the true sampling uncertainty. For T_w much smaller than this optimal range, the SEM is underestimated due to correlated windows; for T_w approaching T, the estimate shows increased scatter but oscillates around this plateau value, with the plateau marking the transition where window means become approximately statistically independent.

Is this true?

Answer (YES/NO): NO